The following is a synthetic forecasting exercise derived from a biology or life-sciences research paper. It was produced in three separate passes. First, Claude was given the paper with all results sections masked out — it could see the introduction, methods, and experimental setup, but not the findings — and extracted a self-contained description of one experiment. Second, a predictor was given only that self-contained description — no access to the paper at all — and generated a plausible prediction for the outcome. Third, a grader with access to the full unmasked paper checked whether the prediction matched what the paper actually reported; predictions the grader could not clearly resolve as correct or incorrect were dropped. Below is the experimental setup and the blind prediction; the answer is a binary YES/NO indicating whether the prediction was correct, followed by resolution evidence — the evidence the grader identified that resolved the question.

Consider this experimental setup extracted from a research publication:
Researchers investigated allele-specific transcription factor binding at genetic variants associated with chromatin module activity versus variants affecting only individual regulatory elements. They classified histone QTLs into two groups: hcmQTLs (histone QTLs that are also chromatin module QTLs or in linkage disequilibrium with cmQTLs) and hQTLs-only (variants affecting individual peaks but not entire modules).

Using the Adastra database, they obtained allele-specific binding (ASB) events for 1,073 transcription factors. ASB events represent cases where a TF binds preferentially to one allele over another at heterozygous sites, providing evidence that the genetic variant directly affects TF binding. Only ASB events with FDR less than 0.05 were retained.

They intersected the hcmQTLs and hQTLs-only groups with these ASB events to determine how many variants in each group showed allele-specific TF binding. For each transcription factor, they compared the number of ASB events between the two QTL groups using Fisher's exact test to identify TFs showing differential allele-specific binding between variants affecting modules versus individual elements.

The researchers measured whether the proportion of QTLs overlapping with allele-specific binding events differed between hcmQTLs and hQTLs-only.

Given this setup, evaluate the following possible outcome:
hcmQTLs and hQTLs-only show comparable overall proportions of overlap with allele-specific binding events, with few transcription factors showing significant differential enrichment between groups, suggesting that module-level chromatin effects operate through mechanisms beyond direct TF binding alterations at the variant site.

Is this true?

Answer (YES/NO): NO